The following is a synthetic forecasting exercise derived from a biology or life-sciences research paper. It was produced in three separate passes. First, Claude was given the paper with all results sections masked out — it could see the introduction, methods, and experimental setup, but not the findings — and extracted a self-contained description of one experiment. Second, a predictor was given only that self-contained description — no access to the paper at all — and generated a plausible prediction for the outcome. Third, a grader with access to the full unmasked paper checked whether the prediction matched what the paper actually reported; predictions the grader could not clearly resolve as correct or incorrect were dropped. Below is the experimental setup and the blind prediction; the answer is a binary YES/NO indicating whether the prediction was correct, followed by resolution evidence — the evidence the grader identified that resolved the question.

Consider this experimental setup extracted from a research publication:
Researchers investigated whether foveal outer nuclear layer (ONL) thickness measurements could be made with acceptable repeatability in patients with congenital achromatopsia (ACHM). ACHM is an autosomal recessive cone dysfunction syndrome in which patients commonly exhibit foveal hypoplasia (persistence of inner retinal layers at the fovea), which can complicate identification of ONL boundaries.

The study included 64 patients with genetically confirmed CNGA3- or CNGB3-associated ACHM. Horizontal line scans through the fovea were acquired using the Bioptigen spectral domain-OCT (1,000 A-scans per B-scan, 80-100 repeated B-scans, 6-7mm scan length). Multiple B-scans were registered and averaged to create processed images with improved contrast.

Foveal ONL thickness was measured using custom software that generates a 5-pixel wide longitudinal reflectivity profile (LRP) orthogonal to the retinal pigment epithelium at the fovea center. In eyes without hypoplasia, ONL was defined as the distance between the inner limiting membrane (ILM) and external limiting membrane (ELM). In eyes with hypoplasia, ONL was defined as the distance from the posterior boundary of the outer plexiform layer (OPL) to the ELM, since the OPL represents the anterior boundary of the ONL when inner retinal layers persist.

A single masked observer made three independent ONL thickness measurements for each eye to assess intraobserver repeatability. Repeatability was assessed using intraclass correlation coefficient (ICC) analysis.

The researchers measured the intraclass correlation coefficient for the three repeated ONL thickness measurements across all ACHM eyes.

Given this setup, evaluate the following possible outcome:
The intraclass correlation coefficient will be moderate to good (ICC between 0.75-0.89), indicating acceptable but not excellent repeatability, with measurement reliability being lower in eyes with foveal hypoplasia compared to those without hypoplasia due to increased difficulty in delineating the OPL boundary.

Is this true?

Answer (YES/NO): NO